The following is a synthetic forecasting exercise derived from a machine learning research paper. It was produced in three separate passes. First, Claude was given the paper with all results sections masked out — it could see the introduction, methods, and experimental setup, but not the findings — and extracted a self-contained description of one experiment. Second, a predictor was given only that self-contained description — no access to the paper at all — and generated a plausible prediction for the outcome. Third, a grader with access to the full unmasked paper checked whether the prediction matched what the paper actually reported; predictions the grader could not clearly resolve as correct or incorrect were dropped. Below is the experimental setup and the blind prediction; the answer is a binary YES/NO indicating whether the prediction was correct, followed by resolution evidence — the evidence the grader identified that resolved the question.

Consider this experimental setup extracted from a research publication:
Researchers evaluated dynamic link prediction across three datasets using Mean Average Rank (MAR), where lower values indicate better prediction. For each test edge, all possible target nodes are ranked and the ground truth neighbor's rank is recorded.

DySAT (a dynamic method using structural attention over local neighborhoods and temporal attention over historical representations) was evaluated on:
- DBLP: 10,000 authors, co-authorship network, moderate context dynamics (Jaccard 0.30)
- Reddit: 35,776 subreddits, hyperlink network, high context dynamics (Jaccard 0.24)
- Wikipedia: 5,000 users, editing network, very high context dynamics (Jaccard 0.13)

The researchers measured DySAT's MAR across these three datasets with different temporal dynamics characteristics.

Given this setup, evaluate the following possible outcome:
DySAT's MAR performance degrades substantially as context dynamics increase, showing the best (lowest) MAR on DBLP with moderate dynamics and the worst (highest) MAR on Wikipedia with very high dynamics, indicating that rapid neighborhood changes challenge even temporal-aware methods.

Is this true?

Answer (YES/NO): NO